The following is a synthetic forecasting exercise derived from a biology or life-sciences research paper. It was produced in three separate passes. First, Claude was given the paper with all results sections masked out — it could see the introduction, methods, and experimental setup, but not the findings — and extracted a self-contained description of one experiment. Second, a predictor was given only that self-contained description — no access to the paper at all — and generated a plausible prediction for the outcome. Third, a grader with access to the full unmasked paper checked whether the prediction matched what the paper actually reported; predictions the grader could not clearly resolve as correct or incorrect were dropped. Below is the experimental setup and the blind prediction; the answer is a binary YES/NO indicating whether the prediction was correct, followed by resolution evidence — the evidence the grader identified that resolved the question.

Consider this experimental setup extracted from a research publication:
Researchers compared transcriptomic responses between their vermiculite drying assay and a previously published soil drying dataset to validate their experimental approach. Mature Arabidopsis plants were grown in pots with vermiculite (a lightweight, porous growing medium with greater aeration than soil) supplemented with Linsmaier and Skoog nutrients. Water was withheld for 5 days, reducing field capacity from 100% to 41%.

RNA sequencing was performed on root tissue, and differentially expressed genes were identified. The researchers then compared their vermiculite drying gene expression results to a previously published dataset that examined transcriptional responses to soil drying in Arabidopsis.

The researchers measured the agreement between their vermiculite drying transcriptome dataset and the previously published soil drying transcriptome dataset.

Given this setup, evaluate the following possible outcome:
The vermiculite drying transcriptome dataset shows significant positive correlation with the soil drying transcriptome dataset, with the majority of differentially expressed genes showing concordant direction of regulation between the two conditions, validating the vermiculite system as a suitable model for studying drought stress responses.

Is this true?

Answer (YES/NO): YES